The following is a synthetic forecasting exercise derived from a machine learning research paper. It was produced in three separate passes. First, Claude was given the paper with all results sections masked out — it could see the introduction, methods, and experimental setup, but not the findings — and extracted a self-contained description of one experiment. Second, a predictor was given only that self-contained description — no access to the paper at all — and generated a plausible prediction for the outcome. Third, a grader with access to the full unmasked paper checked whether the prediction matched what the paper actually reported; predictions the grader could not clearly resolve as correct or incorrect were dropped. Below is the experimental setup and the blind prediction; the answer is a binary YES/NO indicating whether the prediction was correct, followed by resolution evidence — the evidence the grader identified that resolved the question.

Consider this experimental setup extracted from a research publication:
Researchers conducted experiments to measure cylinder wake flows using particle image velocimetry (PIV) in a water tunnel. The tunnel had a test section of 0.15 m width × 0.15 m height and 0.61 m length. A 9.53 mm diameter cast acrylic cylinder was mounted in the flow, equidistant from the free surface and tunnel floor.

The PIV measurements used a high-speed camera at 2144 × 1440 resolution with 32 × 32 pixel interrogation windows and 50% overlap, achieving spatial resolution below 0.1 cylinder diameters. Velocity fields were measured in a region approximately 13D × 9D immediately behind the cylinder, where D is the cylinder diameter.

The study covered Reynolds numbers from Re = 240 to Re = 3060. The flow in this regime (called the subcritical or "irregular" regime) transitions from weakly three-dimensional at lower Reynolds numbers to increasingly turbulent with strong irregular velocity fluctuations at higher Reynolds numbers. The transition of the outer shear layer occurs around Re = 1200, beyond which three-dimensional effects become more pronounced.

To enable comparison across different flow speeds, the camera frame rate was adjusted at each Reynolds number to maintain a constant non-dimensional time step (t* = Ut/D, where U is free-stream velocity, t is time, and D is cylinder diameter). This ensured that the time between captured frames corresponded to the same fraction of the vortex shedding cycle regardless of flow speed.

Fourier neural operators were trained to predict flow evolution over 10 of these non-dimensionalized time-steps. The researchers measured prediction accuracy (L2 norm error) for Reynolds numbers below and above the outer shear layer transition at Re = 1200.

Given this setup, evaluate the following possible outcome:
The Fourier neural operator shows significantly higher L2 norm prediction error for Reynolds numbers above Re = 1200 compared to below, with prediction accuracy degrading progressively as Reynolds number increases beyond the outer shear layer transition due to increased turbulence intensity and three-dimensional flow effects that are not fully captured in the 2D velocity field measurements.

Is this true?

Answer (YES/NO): NO